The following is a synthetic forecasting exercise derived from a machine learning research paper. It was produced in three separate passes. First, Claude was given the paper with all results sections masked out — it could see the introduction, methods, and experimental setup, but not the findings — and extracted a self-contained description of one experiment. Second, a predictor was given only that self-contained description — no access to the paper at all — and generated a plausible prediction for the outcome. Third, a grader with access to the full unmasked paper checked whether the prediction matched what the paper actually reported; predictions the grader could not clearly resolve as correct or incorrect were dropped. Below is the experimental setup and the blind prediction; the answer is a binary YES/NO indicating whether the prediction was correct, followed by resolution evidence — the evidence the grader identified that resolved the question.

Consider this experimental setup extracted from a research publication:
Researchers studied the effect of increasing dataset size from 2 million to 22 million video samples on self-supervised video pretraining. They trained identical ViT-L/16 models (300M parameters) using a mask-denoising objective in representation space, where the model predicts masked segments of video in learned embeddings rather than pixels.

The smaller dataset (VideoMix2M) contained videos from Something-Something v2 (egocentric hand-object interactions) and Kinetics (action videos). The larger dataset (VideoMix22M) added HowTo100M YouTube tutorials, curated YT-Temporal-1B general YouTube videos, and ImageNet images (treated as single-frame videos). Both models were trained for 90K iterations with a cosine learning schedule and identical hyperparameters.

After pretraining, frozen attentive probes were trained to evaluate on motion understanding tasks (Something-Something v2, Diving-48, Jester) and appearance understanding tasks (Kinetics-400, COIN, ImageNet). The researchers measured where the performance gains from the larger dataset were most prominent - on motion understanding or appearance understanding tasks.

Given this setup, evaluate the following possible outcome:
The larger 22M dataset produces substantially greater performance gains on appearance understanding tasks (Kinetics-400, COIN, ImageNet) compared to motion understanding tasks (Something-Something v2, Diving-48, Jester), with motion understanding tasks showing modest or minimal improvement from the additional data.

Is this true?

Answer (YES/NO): YES